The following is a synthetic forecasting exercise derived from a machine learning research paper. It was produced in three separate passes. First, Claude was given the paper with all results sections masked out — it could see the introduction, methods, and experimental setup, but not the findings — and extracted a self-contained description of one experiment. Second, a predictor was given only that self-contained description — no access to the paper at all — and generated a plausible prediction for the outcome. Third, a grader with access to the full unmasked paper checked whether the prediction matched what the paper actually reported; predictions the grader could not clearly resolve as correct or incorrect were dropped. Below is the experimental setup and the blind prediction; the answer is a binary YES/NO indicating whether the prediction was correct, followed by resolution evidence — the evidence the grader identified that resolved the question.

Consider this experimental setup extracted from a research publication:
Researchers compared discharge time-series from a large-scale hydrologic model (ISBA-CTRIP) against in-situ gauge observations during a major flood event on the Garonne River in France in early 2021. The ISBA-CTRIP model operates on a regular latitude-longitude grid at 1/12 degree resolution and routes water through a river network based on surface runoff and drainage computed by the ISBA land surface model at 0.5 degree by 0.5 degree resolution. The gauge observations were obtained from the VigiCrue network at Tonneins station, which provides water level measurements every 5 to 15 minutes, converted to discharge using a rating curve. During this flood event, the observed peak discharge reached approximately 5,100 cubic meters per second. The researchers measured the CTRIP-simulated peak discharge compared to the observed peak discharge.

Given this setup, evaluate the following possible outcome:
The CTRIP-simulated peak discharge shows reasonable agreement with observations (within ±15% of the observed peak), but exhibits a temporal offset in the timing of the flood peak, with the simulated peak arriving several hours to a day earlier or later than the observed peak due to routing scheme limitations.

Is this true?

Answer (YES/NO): NO